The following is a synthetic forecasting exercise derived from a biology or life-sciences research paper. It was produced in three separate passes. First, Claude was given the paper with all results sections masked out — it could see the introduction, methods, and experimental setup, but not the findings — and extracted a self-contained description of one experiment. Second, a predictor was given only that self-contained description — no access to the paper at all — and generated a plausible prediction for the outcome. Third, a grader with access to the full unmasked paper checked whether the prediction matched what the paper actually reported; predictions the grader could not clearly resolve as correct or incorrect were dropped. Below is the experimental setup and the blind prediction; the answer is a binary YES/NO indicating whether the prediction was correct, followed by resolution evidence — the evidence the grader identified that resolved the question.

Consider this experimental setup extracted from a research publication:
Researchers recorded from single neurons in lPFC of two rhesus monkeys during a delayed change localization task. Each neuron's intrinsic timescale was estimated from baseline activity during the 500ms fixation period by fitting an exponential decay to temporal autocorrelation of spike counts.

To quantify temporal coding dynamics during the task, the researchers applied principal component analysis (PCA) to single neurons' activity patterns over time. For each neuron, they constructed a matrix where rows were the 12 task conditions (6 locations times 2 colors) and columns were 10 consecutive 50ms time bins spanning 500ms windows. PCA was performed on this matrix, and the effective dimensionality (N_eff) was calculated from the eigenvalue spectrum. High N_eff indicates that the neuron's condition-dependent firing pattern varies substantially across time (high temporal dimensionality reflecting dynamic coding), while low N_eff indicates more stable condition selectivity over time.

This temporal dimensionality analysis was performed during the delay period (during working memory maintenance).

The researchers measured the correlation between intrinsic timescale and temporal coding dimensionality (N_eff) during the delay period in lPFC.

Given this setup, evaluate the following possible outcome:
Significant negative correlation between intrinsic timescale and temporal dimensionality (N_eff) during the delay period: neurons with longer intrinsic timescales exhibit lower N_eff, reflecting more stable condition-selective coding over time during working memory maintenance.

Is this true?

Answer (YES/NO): YES